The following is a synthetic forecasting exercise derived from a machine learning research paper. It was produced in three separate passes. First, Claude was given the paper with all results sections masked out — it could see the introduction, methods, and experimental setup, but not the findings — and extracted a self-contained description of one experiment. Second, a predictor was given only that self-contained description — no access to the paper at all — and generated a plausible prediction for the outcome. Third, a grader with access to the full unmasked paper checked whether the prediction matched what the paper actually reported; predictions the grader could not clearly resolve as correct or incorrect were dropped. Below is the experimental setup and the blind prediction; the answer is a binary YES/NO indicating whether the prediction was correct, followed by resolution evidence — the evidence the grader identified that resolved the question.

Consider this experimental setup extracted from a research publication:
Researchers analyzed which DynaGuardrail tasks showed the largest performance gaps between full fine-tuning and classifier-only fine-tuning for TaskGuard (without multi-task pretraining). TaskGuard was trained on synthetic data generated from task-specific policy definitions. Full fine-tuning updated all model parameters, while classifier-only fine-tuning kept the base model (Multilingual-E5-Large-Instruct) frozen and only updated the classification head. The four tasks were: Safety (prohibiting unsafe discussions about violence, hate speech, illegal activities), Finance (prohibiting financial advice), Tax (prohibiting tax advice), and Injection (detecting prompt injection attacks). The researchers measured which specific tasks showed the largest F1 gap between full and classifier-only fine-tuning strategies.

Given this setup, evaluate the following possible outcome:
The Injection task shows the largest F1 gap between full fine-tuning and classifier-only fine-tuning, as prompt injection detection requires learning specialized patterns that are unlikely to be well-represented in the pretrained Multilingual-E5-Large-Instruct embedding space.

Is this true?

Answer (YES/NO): NO